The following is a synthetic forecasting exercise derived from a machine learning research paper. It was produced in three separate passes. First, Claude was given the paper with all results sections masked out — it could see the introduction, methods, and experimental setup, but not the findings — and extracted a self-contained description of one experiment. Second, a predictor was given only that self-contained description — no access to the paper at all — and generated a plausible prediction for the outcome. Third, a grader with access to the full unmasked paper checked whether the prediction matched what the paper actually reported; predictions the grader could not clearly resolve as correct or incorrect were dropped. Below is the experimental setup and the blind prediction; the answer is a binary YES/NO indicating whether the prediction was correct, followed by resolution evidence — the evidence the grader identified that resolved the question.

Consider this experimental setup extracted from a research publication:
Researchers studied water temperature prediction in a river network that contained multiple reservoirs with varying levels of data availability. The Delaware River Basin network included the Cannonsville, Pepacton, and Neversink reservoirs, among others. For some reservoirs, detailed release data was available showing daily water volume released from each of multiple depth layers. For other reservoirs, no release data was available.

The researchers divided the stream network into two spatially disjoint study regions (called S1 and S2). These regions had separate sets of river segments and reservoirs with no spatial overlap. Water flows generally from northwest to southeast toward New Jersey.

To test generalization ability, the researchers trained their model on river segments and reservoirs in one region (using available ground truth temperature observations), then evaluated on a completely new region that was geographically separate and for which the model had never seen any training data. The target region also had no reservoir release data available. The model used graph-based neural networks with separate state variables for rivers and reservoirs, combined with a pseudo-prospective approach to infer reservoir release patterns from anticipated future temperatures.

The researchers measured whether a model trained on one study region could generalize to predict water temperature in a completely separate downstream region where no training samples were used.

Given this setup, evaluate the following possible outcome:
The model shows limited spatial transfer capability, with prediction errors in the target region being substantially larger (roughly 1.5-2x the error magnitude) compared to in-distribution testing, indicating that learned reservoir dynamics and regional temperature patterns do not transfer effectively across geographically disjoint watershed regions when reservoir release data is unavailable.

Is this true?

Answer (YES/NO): NO